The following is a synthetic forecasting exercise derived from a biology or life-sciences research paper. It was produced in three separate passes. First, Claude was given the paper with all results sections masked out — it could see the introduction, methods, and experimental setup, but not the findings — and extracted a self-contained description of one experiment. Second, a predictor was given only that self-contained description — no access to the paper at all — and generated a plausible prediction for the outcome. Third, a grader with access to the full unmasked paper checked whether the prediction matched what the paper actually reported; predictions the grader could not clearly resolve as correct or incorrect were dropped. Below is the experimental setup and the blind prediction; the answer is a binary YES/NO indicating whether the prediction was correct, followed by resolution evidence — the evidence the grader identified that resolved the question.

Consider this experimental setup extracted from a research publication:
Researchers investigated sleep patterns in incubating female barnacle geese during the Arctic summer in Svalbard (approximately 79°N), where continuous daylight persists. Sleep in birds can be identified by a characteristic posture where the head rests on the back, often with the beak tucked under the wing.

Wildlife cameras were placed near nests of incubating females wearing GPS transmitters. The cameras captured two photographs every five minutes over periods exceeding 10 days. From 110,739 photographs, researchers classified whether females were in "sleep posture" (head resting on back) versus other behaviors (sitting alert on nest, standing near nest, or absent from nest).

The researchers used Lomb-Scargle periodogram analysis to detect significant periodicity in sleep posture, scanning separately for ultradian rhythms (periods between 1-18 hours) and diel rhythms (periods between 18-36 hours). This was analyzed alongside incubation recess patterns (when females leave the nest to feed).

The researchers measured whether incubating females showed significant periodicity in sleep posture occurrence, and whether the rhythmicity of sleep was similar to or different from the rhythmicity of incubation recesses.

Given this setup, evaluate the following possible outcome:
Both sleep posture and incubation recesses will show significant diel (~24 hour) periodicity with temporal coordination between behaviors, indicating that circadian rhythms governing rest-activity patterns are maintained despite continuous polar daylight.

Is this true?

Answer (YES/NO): NO